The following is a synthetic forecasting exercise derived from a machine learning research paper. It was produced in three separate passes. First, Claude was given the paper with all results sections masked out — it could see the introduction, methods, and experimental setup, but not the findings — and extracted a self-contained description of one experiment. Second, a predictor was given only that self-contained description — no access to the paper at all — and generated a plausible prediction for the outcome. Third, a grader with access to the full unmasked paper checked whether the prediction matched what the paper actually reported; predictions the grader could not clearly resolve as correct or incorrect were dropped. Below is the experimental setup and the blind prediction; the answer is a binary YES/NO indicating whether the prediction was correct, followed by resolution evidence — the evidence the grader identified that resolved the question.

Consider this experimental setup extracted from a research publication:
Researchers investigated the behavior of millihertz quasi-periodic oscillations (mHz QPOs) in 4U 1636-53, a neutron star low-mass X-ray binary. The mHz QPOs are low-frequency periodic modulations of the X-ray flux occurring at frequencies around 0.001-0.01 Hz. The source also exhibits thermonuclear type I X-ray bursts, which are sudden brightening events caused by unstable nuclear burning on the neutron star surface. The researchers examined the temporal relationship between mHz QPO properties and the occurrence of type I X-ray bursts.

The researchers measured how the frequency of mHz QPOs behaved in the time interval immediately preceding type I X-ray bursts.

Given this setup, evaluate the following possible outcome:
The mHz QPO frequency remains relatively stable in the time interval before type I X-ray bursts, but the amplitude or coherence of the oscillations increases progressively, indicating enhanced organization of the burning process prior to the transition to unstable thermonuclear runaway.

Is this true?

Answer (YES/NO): NO